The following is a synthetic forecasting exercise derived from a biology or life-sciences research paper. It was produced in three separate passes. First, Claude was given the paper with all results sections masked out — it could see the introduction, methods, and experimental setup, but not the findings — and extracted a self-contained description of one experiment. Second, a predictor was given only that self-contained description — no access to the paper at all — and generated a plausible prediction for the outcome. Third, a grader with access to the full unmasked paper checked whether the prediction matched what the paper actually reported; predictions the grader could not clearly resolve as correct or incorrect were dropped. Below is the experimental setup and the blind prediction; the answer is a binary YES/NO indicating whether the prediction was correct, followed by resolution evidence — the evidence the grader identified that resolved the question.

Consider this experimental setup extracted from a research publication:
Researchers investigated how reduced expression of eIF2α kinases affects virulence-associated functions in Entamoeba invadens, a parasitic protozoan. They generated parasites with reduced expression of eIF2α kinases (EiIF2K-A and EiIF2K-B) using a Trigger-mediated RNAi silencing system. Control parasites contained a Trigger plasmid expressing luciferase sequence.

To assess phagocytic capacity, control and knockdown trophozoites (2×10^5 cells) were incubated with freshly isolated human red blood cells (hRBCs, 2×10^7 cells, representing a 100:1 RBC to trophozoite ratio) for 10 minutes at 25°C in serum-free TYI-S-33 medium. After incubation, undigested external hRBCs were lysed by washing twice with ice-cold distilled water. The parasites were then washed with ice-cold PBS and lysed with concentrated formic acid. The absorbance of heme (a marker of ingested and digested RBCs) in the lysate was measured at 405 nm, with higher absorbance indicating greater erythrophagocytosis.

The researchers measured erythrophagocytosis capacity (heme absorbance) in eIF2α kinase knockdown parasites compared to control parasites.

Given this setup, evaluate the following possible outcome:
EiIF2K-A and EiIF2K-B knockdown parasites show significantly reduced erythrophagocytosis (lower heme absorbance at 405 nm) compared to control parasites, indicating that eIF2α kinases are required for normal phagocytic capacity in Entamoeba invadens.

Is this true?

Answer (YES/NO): NO